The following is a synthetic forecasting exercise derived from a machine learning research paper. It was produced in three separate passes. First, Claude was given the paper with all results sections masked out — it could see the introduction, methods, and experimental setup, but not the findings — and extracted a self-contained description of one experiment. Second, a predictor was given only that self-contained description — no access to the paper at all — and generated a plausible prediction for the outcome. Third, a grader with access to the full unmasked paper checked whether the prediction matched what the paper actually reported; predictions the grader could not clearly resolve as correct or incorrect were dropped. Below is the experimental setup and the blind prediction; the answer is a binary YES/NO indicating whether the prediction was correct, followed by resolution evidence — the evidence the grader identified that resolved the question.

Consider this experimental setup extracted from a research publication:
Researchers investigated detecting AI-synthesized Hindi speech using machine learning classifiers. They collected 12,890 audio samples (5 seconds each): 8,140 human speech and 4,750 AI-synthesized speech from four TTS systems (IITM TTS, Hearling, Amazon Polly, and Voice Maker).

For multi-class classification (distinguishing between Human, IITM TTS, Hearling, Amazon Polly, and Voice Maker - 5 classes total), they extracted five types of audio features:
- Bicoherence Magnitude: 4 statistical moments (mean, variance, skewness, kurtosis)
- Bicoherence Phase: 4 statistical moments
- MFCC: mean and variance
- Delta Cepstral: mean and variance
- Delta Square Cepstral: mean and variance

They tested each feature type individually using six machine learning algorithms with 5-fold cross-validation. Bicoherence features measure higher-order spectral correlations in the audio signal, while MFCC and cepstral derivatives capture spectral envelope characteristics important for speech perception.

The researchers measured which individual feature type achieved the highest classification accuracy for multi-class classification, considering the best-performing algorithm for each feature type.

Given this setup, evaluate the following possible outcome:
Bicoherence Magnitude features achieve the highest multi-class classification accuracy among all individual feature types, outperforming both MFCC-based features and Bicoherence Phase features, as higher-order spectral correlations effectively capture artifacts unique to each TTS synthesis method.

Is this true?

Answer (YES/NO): NO